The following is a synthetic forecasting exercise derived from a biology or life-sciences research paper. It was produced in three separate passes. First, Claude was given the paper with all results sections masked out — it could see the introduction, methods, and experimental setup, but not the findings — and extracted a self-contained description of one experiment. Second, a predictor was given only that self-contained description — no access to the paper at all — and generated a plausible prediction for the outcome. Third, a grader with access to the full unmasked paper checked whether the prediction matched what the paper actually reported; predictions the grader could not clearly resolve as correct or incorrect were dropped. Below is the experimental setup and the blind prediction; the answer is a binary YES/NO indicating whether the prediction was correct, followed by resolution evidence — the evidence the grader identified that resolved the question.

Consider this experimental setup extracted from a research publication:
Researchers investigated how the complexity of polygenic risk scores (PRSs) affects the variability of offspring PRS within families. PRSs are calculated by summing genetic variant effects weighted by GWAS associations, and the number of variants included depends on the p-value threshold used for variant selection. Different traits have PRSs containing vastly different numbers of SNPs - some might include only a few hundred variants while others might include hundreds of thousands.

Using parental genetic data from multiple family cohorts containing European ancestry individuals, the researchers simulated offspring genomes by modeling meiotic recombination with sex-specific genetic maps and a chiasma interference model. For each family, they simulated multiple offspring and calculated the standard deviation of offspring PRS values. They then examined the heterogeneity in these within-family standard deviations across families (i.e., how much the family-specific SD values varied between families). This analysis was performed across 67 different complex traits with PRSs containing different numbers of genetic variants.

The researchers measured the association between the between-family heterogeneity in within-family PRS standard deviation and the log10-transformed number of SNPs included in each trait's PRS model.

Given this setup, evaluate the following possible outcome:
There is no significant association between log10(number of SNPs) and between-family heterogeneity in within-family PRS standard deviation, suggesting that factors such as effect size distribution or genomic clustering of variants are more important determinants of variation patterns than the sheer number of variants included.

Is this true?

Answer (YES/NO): NO